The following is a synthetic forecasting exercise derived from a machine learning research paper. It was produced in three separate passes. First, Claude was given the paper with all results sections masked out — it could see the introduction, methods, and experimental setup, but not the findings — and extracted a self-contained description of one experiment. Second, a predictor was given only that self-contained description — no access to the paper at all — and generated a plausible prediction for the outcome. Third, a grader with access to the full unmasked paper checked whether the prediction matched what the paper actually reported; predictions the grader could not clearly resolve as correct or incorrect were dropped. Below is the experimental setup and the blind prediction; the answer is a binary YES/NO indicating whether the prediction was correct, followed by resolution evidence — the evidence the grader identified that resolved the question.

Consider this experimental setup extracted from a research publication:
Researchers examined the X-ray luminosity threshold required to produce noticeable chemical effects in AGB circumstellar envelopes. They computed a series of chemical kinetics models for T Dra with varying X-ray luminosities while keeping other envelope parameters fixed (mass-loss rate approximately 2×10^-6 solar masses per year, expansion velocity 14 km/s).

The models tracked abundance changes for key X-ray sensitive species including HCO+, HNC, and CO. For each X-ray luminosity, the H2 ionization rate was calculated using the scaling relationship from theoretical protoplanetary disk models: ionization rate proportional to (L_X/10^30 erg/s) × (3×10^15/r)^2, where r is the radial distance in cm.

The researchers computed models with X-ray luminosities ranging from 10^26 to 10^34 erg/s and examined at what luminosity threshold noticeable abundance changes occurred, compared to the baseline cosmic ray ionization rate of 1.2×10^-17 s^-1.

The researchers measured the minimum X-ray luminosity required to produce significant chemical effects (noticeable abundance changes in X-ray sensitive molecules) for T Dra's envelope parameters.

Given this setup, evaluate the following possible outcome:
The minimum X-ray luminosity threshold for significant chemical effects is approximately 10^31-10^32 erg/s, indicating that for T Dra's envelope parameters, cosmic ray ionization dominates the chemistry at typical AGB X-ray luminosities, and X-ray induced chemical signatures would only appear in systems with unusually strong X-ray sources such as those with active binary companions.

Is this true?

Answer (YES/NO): NO